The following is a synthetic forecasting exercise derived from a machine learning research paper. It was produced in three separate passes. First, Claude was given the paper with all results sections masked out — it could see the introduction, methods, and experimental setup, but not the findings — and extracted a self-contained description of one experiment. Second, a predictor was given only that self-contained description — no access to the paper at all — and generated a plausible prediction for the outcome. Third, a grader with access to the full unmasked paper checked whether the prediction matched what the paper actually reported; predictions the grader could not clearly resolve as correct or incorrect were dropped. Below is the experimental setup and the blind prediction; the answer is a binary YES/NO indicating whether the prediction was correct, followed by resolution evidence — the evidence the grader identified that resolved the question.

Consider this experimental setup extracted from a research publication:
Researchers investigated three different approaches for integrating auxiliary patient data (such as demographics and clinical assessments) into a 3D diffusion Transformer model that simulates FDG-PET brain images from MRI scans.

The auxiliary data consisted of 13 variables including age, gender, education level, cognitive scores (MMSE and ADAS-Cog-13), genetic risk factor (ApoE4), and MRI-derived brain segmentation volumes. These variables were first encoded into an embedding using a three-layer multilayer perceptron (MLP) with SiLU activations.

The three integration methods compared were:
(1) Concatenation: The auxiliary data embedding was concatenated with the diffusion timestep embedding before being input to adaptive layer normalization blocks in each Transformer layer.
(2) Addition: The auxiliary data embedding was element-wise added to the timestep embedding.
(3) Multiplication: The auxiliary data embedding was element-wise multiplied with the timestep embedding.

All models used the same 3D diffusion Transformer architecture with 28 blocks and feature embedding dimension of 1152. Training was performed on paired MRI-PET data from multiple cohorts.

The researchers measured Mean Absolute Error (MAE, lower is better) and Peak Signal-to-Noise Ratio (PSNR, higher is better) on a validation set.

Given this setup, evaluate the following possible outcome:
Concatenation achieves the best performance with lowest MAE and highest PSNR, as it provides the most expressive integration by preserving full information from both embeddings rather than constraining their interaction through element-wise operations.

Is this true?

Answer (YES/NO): NO